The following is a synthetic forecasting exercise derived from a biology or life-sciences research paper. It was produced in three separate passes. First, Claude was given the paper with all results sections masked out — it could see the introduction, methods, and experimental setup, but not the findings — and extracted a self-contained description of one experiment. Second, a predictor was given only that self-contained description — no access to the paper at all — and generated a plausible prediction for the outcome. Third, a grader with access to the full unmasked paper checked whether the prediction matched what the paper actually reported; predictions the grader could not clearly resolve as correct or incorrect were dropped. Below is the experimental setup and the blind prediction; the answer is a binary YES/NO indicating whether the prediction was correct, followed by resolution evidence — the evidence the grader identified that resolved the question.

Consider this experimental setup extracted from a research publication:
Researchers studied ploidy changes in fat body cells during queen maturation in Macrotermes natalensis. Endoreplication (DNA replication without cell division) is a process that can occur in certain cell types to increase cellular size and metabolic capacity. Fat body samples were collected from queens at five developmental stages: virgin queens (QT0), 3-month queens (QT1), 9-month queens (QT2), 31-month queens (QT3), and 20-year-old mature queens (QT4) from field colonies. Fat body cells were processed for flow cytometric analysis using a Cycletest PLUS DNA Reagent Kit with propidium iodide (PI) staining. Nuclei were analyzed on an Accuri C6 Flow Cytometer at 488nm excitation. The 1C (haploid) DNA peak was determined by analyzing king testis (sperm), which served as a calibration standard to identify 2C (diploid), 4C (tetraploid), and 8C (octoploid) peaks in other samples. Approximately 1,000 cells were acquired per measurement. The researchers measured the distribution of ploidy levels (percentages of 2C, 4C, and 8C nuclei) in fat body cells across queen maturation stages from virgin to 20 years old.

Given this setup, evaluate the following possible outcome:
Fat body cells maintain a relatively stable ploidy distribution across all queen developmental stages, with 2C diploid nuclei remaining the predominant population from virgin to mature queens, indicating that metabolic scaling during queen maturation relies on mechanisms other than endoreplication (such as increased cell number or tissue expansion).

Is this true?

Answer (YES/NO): NO